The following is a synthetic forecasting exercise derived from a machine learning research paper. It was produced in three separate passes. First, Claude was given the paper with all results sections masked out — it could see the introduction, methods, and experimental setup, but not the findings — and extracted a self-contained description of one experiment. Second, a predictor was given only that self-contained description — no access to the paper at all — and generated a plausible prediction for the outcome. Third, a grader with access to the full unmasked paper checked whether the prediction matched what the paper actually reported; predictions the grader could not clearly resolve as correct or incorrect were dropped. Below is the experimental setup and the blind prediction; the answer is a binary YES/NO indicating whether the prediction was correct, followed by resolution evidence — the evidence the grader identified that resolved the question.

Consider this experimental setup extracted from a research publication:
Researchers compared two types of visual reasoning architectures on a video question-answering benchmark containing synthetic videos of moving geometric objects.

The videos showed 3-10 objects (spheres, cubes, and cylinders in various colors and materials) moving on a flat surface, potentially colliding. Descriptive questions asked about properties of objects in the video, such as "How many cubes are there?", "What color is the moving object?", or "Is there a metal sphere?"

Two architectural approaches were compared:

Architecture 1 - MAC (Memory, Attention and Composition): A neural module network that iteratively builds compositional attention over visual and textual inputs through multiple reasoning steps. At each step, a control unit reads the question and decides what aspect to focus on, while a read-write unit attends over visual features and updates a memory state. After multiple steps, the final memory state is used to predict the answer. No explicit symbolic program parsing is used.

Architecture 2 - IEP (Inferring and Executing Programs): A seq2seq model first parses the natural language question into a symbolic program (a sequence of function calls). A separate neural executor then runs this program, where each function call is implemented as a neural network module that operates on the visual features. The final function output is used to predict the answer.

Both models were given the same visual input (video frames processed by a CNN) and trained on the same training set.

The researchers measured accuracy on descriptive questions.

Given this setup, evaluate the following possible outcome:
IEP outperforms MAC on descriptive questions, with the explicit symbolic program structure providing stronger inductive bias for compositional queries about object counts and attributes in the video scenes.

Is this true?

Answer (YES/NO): NO